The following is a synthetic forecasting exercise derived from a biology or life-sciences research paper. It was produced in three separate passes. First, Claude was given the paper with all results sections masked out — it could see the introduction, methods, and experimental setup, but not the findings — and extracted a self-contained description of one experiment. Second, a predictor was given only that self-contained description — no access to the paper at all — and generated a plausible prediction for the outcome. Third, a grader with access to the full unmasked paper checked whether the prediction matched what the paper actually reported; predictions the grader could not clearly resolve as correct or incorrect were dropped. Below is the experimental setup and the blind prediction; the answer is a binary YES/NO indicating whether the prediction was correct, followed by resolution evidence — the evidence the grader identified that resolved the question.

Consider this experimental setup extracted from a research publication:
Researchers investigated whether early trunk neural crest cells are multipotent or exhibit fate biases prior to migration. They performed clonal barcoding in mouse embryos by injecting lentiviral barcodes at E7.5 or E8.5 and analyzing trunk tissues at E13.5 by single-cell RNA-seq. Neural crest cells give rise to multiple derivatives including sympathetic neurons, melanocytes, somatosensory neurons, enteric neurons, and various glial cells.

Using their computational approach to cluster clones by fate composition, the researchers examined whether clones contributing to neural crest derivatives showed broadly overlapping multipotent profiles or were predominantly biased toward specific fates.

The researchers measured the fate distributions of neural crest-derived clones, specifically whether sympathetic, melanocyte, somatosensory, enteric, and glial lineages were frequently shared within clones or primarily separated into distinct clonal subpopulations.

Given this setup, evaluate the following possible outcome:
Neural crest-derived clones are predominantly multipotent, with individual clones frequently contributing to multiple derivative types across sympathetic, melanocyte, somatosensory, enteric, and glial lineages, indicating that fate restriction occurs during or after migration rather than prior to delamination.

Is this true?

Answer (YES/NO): NO